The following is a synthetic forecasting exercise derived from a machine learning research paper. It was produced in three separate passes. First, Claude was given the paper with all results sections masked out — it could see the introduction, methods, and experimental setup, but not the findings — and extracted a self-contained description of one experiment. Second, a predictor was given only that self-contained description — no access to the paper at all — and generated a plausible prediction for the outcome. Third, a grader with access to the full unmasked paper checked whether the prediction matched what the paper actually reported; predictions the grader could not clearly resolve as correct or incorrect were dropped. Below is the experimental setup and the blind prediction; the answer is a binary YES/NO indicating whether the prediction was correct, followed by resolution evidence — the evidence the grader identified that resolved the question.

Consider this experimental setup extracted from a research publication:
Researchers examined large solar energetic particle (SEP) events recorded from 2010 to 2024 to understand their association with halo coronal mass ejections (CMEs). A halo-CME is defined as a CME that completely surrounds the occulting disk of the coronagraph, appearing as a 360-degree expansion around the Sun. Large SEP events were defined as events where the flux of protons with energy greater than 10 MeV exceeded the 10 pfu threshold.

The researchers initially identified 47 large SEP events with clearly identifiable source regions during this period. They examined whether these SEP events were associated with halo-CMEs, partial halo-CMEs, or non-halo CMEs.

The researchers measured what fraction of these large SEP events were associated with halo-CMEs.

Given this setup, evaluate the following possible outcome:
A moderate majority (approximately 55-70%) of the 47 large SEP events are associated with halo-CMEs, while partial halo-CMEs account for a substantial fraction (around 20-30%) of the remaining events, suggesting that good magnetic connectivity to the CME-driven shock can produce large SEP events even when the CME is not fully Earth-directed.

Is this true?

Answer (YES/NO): NO